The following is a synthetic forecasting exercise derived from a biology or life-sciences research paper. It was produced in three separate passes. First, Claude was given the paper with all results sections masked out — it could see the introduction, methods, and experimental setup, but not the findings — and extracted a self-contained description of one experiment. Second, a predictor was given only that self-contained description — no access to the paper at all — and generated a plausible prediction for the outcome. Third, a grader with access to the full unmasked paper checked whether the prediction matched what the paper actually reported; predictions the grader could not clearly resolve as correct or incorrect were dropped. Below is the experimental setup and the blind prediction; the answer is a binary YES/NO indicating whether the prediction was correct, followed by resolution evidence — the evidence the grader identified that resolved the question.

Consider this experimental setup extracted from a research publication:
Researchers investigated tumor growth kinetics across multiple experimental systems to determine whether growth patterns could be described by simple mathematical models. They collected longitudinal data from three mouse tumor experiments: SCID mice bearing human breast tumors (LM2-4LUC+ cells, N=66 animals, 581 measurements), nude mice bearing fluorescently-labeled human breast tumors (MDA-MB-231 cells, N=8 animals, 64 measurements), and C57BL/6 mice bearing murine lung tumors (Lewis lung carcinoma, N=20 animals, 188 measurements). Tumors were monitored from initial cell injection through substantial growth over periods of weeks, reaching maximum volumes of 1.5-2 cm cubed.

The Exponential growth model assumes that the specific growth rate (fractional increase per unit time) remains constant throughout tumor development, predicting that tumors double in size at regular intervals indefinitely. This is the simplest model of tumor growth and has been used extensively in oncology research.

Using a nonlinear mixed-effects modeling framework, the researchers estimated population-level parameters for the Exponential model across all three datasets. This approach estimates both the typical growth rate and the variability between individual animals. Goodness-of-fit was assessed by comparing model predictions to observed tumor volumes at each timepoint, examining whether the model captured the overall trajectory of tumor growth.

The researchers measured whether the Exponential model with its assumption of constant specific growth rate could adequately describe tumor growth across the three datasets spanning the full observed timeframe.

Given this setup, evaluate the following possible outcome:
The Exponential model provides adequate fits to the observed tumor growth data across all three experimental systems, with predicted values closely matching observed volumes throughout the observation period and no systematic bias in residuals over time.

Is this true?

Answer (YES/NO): NO